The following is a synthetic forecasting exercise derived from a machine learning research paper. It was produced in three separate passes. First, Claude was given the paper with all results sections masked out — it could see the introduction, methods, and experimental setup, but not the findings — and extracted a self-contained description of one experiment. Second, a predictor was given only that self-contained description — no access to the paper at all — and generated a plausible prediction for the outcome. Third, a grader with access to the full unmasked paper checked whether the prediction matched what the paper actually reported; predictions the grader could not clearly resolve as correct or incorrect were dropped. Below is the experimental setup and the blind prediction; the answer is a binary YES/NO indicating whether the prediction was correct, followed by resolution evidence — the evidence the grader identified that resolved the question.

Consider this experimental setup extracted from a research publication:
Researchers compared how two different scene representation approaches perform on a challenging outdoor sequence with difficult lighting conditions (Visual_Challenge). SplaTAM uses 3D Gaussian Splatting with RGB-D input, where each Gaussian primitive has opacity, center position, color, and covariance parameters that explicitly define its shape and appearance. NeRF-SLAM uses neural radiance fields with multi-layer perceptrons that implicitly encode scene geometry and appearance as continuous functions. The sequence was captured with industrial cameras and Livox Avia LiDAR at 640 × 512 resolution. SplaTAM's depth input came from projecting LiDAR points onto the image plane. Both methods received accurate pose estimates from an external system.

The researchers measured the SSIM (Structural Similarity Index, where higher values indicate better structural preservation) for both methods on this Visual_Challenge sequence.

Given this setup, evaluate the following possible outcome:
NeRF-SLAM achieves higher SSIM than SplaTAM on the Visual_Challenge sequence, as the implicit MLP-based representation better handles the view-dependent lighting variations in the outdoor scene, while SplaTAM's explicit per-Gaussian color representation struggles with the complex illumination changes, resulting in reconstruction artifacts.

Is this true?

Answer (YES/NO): NO